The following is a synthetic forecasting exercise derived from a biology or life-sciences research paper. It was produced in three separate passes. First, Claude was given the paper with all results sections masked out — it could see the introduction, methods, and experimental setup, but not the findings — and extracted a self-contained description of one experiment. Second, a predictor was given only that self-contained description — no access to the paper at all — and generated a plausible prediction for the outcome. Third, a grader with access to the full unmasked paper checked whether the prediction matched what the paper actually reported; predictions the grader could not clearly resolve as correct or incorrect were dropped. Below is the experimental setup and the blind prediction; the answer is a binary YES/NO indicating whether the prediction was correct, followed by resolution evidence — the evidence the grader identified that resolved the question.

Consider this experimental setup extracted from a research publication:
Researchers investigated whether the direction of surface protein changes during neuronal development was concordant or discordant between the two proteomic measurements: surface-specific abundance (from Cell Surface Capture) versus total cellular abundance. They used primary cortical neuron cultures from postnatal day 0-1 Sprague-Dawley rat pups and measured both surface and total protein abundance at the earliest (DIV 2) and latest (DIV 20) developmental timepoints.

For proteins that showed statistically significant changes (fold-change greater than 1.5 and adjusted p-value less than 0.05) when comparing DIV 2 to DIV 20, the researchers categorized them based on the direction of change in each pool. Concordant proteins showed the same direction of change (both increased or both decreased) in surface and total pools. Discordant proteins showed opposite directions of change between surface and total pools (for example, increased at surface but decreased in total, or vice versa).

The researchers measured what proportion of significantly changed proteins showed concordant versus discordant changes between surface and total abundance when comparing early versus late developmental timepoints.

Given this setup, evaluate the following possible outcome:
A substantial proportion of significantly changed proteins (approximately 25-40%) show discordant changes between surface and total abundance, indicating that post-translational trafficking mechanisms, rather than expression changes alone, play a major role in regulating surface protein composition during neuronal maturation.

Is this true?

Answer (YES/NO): NO